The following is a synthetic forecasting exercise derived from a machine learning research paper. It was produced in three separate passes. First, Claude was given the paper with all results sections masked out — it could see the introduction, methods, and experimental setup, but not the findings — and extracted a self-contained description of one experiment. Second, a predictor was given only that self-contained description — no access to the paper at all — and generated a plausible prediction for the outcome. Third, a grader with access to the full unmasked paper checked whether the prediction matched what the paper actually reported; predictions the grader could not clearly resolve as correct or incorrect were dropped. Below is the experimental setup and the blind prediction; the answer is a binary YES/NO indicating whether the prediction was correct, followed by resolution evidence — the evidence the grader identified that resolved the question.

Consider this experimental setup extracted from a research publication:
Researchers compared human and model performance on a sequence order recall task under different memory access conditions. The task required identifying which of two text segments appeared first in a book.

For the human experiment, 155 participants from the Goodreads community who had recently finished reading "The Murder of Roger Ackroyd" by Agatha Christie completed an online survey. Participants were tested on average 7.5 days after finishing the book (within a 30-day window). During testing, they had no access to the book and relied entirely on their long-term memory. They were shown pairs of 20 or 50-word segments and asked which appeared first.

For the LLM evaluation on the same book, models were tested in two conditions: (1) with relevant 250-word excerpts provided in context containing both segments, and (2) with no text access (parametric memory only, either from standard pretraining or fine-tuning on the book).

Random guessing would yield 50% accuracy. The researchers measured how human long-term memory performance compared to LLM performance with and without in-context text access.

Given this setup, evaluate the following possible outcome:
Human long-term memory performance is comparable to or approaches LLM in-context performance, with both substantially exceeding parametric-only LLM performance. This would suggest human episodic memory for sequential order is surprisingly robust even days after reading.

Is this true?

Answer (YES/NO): NO